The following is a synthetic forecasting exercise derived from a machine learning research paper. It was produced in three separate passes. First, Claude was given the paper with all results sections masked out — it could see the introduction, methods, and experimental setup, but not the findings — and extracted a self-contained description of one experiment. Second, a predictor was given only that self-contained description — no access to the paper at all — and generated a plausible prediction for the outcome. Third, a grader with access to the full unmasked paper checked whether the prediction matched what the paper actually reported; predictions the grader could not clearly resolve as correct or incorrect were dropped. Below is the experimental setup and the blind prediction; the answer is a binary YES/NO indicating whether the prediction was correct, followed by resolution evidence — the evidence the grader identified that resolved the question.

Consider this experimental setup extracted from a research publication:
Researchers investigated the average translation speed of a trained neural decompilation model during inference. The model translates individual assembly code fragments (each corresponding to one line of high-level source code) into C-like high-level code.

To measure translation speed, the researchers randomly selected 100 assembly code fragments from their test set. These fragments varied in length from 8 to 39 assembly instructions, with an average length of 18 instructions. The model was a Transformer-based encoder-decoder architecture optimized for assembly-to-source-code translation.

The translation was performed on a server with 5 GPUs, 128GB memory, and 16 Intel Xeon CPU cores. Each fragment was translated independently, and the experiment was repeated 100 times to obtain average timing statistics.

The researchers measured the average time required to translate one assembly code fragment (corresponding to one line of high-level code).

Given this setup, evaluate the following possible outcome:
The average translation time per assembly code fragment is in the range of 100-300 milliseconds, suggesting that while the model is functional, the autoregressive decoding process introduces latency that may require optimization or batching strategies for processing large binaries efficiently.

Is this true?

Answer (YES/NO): NO